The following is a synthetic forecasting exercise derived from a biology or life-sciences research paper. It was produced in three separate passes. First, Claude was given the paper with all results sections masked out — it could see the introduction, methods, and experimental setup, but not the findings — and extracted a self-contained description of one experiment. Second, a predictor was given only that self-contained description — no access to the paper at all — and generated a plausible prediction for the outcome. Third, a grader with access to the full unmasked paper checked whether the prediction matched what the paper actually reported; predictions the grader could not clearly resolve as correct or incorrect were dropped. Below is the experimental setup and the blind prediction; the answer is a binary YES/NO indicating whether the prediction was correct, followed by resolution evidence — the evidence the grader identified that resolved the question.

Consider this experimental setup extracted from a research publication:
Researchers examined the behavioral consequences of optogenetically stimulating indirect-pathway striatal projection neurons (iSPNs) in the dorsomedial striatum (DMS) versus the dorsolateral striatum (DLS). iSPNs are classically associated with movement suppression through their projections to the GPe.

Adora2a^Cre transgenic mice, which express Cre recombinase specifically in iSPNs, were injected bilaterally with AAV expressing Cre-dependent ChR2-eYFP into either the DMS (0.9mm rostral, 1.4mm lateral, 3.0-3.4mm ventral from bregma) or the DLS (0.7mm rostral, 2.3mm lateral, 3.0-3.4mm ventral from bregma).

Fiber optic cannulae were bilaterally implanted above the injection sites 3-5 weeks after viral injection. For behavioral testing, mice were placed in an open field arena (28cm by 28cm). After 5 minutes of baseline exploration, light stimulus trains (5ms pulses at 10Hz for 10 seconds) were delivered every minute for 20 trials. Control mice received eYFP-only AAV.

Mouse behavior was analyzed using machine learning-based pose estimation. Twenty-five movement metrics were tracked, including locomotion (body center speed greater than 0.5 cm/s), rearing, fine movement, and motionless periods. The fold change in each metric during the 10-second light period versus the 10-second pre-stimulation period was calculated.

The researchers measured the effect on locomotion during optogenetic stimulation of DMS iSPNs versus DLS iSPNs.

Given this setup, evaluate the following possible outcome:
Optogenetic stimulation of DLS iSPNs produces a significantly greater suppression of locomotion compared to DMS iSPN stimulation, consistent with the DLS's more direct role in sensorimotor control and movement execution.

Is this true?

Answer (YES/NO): NO